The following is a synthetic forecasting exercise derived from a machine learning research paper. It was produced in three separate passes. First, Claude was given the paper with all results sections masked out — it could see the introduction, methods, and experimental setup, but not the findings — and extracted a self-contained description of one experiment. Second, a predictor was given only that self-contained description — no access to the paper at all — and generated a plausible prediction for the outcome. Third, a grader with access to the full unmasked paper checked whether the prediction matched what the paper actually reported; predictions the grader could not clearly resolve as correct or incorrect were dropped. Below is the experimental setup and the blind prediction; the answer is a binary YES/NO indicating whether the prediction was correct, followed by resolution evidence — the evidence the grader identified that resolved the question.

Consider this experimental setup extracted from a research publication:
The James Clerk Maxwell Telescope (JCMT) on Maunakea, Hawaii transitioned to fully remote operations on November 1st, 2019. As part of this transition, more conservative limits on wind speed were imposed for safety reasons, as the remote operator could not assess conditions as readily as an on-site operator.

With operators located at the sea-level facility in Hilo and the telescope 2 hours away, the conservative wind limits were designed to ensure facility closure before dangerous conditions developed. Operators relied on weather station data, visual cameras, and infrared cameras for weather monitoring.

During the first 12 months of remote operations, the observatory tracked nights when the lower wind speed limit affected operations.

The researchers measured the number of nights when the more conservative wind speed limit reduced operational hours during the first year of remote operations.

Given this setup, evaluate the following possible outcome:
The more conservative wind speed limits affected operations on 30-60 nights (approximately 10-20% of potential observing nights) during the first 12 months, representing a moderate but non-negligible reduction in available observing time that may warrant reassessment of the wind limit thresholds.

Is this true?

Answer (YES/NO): NO